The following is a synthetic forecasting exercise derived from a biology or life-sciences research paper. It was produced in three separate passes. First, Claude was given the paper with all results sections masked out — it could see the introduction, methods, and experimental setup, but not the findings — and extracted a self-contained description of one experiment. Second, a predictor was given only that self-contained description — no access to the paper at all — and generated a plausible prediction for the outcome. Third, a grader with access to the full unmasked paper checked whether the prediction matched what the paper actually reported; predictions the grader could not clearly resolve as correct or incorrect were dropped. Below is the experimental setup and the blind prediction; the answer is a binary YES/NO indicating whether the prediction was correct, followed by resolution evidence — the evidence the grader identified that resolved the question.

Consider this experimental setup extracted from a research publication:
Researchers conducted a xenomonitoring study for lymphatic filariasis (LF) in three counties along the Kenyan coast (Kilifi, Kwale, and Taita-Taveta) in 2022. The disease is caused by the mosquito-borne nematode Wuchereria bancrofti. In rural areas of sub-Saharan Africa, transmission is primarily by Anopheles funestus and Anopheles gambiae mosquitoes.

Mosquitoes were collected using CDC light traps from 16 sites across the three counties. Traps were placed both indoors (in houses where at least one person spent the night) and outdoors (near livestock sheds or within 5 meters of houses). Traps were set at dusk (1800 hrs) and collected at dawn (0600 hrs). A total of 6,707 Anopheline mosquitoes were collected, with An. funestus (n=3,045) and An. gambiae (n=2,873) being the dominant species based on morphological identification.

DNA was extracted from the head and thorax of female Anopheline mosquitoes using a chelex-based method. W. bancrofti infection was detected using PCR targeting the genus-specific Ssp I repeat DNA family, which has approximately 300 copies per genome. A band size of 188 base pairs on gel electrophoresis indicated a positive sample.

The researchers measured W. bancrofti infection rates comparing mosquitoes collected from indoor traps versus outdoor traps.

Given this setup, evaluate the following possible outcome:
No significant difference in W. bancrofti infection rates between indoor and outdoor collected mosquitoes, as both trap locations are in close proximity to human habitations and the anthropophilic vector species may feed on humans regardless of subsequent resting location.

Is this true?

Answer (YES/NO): NO